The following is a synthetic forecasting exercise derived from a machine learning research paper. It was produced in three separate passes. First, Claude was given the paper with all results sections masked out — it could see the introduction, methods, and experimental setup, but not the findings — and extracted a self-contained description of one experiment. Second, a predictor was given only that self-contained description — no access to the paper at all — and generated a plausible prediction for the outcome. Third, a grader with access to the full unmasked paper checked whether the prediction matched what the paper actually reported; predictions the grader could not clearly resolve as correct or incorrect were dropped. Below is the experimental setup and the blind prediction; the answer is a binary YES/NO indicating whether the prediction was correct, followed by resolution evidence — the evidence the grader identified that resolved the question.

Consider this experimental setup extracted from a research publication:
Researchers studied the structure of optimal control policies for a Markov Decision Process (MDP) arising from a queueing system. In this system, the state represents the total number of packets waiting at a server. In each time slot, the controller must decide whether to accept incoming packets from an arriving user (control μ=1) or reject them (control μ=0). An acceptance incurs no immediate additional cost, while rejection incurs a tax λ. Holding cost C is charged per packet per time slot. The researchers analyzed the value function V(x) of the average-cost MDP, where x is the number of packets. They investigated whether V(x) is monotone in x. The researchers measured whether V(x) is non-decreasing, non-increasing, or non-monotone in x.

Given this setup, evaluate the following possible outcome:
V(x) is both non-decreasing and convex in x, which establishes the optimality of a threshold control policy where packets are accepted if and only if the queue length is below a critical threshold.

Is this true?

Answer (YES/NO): YES